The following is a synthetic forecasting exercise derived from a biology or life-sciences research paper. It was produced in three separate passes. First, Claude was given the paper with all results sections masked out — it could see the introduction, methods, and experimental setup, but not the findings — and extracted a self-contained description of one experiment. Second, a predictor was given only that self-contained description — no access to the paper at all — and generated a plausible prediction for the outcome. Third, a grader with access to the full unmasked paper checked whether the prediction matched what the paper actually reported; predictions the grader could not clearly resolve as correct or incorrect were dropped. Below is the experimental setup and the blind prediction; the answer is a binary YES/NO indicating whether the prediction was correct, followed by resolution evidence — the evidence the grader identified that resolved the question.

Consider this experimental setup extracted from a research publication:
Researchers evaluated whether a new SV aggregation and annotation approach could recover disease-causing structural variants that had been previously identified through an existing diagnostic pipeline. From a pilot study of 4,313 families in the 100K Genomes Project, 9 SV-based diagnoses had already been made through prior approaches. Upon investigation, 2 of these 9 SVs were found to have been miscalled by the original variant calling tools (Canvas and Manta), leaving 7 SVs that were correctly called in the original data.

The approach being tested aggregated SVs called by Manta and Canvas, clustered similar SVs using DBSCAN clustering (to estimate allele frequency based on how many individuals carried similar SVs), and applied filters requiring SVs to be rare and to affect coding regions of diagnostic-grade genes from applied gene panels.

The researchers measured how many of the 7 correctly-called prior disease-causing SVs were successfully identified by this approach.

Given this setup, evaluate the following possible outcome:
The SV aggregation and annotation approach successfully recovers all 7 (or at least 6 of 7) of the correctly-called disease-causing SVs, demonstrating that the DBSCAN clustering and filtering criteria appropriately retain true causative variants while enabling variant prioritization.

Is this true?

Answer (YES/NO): YES